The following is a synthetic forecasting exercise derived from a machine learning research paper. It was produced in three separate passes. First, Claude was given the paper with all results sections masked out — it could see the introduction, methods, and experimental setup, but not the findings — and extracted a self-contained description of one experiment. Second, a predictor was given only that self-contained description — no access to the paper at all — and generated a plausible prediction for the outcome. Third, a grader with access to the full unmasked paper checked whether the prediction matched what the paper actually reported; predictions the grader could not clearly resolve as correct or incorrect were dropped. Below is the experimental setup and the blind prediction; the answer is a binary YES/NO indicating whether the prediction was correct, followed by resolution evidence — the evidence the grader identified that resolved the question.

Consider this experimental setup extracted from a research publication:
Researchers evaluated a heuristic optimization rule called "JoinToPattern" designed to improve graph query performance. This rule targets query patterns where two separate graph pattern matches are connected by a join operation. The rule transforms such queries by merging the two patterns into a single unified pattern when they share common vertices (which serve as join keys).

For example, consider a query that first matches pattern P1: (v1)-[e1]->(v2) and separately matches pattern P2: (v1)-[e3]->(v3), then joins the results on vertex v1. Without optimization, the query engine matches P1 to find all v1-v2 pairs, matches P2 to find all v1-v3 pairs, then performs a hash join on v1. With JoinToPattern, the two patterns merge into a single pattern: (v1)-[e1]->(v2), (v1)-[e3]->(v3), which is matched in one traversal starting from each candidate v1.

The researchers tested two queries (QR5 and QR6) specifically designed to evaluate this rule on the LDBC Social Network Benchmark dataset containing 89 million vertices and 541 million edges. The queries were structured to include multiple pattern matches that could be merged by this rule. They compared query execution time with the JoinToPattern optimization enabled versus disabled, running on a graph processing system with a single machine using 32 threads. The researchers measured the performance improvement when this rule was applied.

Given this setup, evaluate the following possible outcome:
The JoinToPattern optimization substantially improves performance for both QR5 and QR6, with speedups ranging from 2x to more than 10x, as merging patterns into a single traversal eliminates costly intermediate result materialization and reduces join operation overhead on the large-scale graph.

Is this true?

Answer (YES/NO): NO